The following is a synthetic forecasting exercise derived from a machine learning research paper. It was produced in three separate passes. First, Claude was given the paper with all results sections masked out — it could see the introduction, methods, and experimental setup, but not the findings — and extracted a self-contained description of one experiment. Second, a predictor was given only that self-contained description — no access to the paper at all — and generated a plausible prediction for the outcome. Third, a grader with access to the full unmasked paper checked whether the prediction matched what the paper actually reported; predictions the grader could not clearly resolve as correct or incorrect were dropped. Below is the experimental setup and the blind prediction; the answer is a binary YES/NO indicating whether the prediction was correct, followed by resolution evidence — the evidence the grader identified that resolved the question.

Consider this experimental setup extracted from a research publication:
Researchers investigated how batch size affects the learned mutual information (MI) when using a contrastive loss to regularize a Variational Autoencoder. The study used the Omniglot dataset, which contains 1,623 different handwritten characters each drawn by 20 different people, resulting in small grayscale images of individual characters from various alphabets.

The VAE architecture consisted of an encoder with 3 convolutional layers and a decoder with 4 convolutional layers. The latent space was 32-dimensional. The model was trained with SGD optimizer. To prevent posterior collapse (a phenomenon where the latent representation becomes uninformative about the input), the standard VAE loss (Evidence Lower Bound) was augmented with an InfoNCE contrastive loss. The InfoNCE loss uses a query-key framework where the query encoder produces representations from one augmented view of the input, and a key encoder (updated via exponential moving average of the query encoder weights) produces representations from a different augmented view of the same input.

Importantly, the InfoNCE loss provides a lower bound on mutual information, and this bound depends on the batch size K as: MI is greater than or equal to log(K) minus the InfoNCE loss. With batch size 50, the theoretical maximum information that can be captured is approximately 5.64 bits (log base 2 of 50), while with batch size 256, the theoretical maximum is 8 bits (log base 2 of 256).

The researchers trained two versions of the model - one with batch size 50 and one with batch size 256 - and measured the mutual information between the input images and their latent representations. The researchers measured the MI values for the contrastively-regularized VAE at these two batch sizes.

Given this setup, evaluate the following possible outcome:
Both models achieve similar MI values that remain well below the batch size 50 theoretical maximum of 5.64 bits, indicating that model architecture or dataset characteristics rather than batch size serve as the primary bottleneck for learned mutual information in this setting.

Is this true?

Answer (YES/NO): NO